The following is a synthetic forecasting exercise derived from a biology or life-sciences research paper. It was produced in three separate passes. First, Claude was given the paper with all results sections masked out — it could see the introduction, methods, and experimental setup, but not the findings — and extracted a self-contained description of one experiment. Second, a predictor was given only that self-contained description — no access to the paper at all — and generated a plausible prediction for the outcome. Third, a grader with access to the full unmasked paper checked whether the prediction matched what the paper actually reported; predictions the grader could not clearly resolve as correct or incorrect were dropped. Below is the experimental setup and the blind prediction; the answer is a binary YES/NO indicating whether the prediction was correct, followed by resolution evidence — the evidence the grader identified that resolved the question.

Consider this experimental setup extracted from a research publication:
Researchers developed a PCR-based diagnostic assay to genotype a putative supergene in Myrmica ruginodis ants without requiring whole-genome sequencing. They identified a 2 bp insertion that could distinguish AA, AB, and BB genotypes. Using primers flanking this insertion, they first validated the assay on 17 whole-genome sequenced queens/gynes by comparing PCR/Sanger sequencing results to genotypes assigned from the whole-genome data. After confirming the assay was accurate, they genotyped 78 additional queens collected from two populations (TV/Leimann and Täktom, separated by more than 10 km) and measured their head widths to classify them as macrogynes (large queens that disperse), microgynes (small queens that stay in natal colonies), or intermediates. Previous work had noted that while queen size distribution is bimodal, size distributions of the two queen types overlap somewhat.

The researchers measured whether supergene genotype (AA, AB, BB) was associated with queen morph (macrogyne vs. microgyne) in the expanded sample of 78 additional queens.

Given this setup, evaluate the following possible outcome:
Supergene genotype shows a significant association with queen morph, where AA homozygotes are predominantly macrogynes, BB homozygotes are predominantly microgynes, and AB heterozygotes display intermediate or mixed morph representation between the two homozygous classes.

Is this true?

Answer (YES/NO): NO